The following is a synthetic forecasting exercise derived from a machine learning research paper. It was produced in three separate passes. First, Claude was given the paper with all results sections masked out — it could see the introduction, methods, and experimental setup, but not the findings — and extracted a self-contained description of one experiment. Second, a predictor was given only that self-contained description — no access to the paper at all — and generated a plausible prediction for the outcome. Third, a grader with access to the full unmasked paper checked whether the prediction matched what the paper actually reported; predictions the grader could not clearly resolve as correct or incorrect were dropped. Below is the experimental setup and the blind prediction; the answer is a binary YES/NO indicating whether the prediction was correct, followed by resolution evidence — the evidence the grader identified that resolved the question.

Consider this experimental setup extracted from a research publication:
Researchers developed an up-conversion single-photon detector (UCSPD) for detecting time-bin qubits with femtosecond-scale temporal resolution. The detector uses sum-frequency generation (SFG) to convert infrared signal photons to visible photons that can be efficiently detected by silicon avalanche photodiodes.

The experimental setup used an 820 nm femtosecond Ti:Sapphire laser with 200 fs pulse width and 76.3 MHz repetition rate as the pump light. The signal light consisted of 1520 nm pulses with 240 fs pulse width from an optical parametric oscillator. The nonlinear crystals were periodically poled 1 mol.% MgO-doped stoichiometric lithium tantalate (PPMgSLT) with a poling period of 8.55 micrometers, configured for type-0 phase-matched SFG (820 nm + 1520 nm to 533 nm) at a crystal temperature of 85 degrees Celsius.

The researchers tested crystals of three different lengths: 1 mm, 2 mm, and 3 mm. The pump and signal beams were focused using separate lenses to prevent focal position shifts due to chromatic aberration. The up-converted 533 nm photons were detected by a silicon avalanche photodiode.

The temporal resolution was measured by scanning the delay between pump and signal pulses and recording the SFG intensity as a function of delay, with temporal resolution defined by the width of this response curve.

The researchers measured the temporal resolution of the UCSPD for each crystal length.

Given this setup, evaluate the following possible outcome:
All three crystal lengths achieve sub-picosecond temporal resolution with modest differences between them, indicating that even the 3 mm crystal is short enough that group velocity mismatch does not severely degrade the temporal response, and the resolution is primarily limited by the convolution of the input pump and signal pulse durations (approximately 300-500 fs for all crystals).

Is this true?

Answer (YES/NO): NO